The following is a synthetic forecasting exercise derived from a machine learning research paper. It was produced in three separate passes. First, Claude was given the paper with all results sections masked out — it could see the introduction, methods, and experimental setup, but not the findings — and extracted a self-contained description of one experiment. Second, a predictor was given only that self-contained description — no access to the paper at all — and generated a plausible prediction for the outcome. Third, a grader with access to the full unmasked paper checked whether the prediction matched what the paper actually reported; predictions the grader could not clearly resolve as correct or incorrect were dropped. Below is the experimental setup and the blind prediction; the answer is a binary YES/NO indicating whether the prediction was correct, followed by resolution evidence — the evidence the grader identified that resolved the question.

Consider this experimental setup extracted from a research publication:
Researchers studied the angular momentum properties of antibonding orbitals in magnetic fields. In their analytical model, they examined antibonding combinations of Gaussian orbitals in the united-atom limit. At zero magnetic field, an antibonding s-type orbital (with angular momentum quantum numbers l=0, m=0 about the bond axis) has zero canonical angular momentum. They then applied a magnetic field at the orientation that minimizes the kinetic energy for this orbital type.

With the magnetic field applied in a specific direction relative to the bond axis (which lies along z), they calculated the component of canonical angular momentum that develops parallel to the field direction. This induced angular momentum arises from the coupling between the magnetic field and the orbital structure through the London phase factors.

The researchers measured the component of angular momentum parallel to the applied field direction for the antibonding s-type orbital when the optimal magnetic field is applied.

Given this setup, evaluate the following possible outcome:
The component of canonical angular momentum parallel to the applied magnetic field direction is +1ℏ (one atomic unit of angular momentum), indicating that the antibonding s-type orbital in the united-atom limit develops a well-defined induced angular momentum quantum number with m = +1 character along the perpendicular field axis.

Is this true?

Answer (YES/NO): NO